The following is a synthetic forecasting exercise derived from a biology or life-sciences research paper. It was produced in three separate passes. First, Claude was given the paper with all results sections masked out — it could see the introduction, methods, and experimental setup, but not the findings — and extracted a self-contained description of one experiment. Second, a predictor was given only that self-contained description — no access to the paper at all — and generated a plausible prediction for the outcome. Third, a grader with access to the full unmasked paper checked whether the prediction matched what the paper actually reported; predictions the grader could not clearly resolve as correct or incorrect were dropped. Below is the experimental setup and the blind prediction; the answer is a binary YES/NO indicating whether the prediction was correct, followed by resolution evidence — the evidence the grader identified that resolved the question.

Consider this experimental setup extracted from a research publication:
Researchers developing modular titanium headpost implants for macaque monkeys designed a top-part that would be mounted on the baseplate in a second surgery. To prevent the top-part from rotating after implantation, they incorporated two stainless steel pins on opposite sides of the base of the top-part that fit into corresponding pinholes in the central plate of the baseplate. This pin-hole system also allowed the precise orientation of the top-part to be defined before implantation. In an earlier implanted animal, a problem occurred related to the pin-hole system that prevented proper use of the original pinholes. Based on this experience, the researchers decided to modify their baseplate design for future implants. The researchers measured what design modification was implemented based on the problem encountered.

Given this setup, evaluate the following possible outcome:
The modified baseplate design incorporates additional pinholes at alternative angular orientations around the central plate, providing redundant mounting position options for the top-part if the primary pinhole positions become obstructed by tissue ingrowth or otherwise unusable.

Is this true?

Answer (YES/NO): NO